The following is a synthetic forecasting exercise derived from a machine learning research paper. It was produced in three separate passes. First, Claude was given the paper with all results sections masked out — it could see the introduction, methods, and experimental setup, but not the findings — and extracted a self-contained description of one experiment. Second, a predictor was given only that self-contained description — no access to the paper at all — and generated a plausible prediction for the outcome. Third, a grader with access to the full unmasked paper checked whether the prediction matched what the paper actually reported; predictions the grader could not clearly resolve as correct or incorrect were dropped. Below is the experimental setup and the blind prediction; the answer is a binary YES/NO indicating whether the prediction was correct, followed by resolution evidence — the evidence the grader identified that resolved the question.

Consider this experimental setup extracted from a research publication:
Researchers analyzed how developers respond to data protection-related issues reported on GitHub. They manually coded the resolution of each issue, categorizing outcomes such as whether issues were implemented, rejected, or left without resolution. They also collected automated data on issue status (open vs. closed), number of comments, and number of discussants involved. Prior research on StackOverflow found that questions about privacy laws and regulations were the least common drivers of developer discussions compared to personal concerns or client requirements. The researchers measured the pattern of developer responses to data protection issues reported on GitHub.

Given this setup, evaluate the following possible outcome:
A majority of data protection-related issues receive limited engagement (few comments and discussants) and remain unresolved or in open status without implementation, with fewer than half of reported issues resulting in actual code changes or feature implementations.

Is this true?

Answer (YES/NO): NO